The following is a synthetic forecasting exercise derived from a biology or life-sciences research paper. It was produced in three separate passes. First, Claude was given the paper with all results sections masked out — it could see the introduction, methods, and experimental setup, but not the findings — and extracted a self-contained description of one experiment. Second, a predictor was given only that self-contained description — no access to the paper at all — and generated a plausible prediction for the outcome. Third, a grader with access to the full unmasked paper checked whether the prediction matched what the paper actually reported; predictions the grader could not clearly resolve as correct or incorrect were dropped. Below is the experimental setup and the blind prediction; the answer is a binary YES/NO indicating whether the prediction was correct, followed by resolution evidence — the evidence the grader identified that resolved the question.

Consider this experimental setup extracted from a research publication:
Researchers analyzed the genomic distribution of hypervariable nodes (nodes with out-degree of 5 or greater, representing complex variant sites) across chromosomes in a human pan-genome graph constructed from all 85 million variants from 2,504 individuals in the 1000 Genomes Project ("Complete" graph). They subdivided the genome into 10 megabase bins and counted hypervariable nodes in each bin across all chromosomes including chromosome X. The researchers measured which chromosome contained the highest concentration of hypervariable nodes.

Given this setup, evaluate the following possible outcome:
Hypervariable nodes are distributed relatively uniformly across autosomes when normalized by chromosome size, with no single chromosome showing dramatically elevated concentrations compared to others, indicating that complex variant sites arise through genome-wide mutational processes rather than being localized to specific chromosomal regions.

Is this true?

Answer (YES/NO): NO